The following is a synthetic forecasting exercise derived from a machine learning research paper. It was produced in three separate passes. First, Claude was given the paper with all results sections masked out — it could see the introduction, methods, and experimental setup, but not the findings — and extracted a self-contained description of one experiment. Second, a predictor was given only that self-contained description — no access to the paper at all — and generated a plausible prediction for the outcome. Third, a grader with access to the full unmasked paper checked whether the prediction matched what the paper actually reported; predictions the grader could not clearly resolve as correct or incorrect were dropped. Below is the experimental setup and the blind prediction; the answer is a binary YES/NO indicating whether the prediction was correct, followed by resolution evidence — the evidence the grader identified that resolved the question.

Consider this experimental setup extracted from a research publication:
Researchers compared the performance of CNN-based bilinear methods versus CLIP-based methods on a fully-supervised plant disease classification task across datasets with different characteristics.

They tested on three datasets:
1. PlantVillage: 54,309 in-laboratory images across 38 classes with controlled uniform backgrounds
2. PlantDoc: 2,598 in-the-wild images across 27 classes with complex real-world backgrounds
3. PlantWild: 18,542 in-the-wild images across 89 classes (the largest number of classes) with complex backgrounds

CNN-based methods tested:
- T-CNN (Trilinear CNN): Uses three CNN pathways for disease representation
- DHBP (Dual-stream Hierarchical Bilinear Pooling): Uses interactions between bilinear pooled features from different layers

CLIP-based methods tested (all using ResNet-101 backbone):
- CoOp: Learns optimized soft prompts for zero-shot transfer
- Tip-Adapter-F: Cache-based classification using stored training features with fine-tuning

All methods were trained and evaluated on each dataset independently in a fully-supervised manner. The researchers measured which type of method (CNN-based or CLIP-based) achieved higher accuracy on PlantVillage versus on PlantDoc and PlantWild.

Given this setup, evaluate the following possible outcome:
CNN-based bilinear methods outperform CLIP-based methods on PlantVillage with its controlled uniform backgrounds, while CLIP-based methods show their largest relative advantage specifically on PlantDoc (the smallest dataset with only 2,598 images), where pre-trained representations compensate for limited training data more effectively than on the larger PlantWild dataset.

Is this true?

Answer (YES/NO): YES